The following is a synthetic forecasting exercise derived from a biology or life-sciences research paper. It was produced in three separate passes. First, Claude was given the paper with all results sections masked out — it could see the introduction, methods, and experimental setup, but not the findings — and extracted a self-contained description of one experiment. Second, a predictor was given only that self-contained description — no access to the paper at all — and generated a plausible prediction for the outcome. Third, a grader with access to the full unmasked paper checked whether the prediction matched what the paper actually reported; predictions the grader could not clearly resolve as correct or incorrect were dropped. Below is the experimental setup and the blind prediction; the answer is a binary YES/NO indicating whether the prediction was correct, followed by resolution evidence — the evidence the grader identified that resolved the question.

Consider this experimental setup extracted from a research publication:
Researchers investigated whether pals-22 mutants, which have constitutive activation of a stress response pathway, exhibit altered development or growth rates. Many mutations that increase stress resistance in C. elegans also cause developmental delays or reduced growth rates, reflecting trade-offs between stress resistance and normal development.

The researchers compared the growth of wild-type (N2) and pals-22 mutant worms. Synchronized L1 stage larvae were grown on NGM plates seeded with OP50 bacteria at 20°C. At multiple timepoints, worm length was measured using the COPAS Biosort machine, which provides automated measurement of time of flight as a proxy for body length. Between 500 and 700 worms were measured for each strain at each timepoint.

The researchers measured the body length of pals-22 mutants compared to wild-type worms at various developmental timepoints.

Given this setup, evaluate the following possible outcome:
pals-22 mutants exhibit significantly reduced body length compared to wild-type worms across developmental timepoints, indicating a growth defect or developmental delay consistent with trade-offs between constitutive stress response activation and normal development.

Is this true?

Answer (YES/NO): YES